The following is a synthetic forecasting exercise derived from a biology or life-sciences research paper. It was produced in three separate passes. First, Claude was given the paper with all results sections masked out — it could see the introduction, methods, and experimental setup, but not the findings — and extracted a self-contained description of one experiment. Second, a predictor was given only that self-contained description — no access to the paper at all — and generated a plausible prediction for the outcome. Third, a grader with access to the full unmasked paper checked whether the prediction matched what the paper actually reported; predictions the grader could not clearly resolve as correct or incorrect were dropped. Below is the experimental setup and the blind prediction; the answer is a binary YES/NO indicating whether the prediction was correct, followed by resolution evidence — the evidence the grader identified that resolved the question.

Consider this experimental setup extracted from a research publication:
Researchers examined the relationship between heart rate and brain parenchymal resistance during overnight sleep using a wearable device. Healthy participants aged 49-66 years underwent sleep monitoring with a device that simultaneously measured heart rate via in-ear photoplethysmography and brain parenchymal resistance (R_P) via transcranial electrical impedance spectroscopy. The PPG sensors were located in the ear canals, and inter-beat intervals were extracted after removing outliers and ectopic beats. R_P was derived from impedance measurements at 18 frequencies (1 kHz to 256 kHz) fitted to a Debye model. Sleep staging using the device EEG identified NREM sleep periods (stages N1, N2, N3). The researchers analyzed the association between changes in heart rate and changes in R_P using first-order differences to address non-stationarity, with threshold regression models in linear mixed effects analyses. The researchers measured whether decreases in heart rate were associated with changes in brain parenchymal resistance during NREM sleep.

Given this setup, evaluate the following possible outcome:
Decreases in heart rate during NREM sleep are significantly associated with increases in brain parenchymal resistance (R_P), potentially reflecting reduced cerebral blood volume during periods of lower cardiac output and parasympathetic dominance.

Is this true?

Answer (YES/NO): NO